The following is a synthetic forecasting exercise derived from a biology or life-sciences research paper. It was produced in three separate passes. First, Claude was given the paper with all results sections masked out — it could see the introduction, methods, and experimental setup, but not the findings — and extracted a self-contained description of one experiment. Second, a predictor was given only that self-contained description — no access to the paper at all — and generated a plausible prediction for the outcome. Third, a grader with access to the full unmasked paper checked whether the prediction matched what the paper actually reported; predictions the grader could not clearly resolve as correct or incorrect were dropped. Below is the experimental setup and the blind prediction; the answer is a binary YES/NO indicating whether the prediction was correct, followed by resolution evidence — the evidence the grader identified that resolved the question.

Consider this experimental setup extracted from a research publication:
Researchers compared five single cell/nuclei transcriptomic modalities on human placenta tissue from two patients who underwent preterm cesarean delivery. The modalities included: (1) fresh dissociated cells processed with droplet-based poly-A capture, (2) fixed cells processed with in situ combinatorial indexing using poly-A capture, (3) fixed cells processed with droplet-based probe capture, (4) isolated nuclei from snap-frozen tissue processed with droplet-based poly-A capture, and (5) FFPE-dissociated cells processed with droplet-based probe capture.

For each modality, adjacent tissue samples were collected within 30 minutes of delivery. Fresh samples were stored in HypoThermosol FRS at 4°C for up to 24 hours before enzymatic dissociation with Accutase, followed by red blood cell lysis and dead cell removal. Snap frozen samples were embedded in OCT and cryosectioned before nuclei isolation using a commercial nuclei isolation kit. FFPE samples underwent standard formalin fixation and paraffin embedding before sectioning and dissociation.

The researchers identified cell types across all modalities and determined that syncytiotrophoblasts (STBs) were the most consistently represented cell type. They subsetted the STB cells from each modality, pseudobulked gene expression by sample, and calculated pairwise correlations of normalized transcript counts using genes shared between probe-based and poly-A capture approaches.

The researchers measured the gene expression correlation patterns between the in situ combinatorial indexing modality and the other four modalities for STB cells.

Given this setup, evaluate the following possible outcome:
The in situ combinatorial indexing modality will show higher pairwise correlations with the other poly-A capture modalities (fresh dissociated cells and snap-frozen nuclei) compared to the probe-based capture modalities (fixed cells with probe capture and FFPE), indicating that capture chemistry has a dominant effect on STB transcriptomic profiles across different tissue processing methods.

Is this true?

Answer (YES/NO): NO